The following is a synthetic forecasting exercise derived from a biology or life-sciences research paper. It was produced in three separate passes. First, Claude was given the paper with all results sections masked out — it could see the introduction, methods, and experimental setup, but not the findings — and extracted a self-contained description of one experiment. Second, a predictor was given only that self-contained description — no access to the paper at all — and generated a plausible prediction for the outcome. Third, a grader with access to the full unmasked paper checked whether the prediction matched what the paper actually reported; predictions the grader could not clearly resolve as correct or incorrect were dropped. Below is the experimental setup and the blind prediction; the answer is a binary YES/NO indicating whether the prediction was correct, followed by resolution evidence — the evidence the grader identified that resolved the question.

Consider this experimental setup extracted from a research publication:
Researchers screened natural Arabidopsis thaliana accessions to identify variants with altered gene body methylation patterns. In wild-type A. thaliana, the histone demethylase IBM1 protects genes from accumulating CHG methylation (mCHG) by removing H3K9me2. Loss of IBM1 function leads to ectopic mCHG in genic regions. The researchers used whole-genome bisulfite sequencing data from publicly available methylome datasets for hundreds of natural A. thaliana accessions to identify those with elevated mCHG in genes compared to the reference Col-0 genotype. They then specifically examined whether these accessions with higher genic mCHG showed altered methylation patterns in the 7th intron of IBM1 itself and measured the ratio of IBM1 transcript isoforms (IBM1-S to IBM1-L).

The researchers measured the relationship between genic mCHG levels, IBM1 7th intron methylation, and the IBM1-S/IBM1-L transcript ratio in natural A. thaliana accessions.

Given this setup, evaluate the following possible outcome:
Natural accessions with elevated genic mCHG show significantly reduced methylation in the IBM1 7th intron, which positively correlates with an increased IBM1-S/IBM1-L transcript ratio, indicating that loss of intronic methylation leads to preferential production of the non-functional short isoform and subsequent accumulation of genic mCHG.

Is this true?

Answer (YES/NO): YES